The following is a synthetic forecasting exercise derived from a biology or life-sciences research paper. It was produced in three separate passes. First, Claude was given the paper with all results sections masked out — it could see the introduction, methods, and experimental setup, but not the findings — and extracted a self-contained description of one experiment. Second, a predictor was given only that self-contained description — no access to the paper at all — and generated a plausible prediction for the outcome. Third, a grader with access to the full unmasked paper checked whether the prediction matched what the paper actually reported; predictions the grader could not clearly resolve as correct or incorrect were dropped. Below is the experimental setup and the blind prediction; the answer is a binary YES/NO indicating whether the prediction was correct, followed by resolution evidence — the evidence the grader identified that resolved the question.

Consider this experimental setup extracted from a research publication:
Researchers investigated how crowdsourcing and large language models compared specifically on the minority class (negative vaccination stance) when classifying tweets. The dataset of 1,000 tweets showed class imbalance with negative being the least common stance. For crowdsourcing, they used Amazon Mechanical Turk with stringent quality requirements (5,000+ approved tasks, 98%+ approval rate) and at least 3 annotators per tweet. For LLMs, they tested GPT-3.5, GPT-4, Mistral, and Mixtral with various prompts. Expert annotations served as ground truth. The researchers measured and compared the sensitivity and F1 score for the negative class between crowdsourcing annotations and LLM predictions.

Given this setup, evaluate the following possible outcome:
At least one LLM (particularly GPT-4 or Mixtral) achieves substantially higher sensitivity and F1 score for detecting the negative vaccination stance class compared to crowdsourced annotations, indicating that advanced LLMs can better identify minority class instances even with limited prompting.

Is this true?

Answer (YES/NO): YES